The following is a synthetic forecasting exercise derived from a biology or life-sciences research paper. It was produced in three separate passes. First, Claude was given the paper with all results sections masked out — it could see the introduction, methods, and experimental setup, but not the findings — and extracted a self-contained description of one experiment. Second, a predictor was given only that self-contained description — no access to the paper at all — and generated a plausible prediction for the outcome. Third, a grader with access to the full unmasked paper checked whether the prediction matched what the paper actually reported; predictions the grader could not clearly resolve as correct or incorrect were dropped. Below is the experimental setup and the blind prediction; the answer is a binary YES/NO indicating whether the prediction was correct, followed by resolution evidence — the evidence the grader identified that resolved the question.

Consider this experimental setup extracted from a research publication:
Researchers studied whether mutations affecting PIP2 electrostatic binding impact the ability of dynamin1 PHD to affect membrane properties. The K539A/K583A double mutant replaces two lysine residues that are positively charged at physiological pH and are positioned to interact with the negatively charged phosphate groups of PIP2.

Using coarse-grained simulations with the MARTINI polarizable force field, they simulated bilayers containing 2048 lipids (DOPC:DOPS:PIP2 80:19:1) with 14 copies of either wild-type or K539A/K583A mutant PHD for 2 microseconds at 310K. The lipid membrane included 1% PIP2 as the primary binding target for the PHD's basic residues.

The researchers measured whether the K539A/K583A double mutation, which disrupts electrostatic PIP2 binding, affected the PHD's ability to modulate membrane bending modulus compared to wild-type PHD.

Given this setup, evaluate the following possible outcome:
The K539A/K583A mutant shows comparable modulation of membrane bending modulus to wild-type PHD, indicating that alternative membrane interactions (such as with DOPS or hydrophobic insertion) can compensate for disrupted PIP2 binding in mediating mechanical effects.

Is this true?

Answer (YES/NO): NO